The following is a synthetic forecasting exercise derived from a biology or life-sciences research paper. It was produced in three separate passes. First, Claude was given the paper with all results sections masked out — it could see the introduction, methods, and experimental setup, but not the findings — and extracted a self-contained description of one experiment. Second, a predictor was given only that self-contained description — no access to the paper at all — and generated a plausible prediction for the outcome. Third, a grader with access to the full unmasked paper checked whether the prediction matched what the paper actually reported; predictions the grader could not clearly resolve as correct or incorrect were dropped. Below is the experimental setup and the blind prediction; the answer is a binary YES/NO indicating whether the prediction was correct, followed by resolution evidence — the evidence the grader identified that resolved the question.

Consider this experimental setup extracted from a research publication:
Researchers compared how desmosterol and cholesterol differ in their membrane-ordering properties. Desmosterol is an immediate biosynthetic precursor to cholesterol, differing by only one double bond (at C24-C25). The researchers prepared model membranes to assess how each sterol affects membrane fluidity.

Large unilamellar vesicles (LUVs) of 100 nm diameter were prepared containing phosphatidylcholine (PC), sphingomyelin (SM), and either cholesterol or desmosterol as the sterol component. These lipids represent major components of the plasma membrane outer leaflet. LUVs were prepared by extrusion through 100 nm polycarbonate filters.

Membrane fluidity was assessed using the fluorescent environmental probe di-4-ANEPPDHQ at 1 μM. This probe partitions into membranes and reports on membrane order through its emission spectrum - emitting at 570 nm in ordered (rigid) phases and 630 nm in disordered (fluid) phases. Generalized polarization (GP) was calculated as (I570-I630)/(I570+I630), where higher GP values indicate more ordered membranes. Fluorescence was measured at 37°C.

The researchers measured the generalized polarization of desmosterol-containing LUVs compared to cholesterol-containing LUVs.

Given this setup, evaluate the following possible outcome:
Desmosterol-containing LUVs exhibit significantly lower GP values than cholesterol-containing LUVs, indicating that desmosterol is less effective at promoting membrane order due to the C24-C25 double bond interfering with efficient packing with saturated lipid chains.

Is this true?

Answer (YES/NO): YES